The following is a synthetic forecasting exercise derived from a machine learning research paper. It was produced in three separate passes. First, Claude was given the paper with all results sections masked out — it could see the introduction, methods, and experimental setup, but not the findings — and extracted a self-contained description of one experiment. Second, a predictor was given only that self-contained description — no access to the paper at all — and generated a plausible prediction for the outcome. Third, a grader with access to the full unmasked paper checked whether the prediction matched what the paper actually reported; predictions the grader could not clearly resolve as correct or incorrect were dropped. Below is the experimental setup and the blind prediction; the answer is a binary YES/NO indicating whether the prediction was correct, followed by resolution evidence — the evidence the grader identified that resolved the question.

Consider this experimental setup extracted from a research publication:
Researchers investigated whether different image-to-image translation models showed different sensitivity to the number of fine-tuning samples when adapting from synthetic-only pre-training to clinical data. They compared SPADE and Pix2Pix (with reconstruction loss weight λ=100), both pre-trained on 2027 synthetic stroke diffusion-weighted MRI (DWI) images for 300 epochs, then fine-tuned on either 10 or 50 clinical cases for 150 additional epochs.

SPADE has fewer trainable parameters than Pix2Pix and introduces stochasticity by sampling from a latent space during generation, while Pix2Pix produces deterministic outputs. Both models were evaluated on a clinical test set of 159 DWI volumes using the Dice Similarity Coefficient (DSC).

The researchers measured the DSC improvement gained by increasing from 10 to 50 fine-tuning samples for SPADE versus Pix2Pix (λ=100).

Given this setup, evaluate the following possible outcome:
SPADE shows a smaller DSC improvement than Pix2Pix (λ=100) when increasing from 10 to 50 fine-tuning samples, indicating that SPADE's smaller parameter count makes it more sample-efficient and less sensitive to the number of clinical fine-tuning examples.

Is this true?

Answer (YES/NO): YES